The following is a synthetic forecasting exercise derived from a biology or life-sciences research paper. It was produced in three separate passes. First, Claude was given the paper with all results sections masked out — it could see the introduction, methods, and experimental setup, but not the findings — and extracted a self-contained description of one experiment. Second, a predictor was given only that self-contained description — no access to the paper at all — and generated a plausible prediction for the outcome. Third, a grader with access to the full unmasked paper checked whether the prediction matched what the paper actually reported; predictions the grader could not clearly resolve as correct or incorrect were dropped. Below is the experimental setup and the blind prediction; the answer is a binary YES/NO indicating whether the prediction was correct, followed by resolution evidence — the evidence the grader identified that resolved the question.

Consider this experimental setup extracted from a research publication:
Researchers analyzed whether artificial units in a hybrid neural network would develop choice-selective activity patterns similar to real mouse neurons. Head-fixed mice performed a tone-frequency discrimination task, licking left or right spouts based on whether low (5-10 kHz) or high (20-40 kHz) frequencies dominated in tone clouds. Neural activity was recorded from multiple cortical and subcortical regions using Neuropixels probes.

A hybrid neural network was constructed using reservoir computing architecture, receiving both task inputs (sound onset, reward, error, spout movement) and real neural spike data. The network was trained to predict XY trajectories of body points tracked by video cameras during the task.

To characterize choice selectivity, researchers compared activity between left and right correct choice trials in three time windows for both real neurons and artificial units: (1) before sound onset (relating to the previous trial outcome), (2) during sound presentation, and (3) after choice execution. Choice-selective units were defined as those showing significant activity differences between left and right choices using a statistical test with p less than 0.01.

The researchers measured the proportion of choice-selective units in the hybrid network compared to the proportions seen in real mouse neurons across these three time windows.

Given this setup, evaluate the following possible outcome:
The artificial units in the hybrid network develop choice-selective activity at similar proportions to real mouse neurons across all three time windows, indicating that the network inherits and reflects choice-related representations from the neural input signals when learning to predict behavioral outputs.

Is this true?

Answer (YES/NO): NO